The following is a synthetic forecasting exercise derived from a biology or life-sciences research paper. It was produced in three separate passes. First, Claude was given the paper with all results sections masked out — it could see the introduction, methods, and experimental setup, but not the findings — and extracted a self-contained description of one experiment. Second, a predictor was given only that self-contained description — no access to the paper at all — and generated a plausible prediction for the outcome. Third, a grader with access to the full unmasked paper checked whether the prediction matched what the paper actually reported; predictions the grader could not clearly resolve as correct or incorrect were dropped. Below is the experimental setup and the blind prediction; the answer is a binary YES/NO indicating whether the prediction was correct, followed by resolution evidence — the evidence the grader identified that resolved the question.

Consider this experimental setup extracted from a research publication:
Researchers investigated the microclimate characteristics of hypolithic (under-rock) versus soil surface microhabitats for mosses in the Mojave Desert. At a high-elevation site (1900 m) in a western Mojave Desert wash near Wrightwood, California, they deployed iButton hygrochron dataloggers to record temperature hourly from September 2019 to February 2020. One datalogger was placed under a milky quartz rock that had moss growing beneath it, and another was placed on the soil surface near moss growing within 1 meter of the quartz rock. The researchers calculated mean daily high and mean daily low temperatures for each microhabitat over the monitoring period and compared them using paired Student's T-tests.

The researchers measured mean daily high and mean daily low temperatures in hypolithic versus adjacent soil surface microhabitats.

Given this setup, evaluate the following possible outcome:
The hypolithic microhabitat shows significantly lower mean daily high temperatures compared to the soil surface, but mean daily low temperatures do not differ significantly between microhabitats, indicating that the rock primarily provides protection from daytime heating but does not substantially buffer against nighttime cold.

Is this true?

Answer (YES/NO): NO